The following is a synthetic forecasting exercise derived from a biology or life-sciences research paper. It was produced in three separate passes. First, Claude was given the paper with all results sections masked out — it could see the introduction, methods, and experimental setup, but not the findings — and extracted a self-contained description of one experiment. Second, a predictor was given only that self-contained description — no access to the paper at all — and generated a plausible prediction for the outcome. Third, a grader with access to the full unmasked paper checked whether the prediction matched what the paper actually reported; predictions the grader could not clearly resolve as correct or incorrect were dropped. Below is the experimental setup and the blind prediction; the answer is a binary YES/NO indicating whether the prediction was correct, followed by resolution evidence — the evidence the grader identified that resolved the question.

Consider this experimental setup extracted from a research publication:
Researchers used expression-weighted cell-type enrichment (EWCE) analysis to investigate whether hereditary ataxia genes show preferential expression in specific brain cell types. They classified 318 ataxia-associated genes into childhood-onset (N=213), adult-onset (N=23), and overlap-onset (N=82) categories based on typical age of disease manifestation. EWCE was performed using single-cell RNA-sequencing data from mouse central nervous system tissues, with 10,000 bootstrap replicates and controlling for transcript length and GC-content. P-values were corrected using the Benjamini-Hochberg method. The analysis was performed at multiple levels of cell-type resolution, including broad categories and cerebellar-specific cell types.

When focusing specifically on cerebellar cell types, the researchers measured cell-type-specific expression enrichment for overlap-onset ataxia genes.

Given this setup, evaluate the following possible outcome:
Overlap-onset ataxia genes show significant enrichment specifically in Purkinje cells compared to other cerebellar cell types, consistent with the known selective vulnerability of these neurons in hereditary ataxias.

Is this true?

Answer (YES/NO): YES